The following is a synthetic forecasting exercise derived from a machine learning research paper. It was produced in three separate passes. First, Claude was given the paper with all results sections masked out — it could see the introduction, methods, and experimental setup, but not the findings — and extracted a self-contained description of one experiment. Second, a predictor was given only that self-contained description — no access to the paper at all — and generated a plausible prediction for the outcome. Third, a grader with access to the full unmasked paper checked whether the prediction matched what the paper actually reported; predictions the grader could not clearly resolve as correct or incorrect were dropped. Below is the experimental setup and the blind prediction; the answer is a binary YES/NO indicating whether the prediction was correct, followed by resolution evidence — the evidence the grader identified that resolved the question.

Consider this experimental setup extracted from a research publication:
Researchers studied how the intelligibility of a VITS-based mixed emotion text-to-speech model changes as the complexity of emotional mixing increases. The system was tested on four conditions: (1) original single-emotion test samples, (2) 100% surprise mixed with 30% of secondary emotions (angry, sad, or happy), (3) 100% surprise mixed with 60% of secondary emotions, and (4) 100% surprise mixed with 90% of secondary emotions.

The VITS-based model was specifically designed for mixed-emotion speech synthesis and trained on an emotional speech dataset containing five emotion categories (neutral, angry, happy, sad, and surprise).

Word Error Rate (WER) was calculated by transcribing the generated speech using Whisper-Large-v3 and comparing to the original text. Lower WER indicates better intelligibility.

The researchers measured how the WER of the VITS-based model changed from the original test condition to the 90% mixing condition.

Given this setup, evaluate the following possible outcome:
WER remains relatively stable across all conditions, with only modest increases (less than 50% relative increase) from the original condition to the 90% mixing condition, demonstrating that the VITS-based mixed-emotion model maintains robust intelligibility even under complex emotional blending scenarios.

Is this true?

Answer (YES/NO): NO